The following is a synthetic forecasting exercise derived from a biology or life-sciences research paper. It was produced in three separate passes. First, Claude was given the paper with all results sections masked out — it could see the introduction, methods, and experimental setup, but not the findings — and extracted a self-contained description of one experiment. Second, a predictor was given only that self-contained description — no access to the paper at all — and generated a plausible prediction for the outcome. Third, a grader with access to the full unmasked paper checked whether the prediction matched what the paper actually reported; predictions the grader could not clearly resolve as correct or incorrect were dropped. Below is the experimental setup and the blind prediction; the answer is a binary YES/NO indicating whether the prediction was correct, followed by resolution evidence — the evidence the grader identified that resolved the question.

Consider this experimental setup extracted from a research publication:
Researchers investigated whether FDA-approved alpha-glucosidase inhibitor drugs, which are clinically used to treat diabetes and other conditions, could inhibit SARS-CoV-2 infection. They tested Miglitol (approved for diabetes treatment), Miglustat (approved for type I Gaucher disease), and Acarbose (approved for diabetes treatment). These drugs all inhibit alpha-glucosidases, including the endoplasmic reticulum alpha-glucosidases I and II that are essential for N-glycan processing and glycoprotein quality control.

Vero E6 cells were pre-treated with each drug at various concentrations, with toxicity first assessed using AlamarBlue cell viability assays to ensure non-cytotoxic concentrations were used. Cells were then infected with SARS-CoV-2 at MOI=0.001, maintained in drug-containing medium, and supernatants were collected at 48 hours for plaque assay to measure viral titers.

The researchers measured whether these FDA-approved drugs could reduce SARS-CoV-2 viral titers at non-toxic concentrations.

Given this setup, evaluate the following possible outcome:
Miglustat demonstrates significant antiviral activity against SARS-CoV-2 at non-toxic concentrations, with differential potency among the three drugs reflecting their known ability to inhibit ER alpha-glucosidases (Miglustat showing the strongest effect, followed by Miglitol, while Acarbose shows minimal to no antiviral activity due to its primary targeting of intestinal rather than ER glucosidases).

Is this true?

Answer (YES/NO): NO